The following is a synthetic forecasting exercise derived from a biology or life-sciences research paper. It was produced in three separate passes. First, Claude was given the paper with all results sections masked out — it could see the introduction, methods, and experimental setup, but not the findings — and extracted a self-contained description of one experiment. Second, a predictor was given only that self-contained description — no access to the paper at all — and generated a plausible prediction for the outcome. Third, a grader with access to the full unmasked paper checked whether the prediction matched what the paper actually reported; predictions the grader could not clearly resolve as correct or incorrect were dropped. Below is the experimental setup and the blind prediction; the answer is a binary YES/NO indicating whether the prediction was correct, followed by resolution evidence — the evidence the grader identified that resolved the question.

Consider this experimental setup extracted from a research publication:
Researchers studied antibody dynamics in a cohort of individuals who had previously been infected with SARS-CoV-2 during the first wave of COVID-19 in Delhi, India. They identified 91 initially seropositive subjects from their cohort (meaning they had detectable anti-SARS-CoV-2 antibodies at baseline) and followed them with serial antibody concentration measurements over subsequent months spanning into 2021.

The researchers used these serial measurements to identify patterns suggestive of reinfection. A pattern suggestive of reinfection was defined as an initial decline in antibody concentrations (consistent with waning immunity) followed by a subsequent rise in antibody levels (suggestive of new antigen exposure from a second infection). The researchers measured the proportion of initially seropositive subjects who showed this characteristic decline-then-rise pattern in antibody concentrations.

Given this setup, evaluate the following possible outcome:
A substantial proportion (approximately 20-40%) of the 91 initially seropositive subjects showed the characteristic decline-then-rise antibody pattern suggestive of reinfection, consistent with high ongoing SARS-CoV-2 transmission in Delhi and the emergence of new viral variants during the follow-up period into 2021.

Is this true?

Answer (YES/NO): YES